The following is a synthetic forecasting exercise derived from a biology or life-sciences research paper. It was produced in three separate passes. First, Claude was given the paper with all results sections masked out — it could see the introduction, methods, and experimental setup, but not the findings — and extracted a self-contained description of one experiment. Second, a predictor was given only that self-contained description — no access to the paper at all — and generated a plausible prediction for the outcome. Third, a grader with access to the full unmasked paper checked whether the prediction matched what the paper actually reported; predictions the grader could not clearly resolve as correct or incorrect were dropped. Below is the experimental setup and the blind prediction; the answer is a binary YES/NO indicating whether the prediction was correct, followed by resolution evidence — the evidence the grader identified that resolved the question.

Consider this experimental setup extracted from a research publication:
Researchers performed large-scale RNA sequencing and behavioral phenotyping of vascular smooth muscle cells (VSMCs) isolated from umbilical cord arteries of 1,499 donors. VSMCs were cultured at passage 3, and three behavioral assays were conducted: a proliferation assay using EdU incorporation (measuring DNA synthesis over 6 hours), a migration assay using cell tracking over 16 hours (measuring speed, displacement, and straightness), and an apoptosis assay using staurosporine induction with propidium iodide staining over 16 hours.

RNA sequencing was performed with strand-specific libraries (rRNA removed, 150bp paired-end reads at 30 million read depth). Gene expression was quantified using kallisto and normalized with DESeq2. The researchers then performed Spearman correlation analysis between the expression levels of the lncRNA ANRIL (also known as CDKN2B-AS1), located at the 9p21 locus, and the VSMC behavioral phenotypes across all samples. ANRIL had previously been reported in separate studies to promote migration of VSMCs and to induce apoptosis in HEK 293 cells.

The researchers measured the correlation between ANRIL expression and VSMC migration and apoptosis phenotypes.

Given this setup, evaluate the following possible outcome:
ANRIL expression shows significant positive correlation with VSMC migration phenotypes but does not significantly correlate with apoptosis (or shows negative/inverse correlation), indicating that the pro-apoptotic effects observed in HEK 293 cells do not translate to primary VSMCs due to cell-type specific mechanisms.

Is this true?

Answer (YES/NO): NO